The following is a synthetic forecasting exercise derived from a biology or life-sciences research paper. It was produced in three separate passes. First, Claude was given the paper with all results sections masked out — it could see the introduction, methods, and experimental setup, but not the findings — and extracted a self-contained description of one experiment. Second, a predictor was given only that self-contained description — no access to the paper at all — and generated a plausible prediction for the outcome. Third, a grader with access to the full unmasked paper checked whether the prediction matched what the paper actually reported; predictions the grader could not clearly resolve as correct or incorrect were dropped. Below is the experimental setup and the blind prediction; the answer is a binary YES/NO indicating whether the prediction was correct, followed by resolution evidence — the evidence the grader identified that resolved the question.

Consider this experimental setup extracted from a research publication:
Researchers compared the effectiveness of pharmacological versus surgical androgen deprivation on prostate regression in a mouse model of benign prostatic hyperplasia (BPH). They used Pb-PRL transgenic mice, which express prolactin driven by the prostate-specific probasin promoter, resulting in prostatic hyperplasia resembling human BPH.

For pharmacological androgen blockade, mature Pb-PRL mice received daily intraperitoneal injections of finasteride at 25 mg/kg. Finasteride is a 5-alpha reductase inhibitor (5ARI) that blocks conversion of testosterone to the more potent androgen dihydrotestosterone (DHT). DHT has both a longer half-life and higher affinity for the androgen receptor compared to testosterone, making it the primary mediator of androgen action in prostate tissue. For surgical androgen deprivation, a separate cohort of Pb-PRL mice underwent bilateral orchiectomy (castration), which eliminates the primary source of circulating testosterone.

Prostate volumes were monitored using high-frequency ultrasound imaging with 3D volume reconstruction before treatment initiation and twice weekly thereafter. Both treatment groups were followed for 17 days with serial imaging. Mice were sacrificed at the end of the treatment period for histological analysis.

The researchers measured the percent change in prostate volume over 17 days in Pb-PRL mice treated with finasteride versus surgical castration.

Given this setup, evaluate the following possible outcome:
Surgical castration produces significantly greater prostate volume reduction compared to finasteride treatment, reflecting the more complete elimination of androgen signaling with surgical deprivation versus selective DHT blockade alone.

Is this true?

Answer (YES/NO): YES